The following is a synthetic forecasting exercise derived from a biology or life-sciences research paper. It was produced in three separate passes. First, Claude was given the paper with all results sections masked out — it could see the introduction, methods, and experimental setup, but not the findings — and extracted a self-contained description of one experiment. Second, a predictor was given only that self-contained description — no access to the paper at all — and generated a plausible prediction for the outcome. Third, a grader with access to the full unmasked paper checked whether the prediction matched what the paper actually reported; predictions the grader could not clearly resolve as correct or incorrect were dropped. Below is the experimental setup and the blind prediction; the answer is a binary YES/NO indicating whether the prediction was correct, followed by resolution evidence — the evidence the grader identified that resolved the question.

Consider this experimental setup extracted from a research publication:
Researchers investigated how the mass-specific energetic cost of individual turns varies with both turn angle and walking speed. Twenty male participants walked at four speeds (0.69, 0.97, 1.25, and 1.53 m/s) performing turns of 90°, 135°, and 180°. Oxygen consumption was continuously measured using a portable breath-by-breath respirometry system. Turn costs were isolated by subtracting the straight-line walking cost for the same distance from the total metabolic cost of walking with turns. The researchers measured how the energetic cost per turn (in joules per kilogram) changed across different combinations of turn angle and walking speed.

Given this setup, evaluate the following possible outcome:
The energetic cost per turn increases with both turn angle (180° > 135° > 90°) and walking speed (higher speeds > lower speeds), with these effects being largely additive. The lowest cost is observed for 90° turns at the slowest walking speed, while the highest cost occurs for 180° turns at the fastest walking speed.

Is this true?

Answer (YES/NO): NO